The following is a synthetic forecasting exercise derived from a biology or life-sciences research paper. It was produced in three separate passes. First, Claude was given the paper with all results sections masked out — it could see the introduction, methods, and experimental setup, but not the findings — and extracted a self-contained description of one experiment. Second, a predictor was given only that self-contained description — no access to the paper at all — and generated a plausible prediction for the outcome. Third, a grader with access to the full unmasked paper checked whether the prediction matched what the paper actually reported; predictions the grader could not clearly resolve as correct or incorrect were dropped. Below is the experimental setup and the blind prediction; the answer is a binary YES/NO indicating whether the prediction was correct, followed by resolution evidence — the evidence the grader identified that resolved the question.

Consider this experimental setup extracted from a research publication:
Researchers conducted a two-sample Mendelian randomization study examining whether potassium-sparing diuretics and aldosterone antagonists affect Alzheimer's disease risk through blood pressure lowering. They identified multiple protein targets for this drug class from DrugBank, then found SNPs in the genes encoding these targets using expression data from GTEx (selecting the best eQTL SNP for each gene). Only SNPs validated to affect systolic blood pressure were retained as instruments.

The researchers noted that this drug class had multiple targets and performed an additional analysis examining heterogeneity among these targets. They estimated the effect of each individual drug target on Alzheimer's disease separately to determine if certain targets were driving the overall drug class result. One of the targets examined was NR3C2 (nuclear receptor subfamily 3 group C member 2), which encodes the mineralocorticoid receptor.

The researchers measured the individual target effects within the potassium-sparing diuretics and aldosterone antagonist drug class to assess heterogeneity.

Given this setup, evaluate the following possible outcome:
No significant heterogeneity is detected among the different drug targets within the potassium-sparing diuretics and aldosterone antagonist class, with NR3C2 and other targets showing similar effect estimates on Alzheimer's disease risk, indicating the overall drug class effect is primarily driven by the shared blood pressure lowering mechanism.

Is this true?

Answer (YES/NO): NO